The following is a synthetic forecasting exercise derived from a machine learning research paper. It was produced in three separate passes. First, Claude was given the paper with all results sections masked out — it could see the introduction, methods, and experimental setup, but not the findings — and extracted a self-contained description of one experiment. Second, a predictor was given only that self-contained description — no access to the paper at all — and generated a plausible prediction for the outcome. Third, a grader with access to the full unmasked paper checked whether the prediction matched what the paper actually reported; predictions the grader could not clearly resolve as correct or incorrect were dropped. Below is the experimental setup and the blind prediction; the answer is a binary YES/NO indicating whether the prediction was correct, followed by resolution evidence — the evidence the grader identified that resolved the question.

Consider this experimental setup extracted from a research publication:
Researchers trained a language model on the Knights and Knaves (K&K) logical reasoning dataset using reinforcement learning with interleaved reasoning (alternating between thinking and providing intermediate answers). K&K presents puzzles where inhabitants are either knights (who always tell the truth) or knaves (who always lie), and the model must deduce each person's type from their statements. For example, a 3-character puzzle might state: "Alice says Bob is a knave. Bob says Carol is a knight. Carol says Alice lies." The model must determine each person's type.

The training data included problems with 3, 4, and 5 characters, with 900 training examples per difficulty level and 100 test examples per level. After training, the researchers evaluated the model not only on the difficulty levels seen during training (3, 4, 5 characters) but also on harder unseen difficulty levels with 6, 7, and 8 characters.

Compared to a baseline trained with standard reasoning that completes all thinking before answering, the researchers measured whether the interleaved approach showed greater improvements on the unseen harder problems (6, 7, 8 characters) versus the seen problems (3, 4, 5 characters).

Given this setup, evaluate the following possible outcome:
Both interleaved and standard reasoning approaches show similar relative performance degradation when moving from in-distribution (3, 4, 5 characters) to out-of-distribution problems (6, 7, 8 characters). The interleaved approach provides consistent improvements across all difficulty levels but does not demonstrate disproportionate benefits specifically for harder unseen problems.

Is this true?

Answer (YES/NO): NO